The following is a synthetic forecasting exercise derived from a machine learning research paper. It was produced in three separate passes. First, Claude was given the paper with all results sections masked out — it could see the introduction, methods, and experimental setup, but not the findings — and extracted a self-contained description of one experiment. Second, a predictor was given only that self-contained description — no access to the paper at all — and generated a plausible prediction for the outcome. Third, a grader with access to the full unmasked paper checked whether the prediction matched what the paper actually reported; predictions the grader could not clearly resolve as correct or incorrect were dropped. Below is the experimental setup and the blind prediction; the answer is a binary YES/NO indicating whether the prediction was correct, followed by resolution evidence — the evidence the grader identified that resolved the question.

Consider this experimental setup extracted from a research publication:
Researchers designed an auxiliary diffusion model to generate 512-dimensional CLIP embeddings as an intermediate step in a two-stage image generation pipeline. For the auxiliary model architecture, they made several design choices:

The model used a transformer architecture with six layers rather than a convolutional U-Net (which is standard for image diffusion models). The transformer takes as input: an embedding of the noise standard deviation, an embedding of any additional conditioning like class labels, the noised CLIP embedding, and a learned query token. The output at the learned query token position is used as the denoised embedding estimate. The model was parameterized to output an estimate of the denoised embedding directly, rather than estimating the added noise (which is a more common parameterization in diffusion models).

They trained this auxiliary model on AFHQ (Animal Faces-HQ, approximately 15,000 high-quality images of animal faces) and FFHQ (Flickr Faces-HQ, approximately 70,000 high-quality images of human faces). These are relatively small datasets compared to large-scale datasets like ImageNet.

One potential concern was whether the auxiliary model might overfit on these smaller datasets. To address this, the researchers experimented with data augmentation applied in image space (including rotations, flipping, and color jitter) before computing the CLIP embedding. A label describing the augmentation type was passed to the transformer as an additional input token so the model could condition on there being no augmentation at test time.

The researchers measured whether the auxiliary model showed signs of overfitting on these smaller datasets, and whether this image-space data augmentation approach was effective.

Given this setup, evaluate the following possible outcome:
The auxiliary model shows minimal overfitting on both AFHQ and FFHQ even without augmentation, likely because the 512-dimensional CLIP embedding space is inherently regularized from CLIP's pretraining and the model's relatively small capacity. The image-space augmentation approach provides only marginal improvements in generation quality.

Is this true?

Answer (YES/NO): NO